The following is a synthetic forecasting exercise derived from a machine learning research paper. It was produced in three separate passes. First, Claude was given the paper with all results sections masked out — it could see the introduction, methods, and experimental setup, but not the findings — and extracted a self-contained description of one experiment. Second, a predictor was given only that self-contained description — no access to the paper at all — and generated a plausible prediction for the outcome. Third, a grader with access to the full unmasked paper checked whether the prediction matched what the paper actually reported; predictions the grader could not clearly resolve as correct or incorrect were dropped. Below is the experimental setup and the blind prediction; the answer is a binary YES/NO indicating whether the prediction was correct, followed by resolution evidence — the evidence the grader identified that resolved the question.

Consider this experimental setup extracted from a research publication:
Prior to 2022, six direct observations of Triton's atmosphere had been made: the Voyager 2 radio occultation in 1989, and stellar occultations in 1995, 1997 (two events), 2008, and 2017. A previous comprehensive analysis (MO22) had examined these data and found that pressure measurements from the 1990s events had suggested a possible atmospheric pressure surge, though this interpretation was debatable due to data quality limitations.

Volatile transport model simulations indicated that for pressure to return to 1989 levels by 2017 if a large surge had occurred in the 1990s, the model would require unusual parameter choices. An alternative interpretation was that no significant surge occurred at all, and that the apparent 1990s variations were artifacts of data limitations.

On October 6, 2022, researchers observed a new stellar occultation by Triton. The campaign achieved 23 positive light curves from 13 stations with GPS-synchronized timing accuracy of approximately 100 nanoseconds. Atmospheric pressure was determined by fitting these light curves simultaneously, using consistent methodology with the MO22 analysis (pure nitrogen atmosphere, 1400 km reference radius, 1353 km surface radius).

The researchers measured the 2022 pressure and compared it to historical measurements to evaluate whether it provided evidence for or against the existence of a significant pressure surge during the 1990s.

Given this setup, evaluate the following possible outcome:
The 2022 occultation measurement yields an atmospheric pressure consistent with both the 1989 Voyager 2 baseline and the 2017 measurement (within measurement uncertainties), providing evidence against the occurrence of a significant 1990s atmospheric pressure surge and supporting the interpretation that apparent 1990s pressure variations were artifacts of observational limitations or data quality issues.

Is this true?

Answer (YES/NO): YES